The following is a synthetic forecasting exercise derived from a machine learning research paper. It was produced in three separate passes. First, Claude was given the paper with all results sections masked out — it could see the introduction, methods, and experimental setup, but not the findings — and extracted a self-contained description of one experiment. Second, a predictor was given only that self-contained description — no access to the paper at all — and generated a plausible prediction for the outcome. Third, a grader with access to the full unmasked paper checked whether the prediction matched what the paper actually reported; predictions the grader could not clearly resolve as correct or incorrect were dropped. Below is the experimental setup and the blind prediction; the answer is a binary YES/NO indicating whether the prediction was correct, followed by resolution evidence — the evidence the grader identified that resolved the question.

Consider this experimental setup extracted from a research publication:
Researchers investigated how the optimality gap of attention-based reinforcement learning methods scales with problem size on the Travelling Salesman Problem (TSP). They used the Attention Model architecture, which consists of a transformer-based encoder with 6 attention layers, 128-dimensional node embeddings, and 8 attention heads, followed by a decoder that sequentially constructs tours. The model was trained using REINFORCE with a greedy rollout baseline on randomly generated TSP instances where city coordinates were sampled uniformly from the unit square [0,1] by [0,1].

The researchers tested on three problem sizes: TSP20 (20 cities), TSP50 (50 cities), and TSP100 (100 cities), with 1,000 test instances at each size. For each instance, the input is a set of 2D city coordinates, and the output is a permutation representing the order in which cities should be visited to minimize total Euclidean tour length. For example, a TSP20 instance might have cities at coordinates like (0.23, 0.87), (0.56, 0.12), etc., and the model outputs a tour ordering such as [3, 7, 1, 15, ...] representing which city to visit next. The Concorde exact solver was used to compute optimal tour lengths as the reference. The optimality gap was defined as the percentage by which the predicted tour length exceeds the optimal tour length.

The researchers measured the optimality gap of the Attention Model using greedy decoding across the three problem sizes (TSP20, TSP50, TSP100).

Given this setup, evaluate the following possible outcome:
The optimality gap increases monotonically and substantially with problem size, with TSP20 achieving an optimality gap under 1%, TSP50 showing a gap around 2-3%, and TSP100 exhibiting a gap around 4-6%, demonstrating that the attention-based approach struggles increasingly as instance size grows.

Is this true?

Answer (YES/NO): NO